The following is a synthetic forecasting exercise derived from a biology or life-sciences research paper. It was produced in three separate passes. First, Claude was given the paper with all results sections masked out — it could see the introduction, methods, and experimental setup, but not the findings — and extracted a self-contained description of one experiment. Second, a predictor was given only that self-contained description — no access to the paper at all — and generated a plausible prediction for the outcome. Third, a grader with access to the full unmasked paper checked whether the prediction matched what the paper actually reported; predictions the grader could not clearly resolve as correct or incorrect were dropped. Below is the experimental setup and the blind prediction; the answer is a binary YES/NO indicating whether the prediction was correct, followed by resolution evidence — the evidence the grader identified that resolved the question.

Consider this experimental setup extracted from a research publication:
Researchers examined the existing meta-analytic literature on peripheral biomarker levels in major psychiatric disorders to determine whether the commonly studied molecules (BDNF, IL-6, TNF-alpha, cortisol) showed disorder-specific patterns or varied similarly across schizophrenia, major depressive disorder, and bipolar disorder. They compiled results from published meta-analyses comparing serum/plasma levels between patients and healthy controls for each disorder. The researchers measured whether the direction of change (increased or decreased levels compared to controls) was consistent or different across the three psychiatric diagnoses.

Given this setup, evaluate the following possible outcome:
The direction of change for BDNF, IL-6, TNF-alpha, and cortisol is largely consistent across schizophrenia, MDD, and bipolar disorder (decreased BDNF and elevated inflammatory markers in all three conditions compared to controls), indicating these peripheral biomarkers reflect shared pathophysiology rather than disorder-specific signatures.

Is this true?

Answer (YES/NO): YES